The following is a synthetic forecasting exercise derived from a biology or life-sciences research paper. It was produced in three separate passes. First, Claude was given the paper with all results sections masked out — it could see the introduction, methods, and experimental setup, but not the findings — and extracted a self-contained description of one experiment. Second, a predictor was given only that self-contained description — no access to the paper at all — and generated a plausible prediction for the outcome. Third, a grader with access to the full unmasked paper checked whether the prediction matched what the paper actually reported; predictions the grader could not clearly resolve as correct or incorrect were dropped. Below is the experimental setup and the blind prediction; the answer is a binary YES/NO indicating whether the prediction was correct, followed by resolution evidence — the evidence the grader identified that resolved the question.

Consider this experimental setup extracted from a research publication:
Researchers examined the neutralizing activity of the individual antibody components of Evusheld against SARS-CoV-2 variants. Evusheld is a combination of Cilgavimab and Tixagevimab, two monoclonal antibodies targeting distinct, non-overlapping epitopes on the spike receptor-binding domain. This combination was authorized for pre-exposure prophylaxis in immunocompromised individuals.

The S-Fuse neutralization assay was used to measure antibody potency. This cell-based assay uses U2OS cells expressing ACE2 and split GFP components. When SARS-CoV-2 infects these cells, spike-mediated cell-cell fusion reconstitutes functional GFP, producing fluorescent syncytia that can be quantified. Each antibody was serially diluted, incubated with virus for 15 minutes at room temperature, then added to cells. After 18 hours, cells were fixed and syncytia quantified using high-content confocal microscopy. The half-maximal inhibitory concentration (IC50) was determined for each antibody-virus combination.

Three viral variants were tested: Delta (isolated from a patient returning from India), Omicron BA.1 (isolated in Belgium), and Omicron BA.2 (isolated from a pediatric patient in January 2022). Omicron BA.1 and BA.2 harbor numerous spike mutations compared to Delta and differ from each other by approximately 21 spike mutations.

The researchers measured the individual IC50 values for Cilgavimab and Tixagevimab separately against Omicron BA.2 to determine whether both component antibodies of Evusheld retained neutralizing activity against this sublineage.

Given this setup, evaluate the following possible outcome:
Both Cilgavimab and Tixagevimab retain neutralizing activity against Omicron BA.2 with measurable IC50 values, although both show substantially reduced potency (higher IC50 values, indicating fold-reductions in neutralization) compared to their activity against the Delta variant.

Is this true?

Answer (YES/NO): NO